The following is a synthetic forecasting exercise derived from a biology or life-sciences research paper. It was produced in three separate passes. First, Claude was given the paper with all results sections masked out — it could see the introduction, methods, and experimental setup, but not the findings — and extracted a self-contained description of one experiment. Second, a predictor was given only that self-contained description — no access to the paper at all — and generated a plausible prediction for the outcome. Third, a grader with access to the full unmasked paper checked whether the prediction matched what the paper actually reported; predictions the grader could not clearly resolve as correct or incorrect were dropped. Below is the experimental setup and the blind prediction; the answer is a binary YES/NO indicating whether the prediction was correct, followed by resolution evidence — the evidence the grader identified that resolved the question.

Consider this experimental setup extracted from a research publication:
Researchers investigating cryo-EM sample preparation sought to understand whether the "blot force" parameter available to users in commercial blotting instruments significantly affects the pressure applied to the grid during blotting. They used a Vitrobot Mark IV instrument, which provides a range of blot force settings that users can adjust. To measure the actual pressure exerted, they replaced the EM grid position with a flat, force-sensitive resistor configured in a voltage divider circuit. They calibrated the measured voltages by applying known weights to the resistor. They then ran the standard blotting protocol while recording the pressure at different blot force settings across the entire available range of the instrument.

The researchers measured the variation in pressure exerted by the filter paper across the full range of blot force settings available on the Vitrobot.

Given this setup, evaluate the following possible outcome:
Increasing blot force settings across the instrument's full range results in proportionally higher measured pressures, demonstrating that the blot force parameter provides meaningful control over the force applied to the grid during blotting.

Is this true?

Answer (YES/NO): NO